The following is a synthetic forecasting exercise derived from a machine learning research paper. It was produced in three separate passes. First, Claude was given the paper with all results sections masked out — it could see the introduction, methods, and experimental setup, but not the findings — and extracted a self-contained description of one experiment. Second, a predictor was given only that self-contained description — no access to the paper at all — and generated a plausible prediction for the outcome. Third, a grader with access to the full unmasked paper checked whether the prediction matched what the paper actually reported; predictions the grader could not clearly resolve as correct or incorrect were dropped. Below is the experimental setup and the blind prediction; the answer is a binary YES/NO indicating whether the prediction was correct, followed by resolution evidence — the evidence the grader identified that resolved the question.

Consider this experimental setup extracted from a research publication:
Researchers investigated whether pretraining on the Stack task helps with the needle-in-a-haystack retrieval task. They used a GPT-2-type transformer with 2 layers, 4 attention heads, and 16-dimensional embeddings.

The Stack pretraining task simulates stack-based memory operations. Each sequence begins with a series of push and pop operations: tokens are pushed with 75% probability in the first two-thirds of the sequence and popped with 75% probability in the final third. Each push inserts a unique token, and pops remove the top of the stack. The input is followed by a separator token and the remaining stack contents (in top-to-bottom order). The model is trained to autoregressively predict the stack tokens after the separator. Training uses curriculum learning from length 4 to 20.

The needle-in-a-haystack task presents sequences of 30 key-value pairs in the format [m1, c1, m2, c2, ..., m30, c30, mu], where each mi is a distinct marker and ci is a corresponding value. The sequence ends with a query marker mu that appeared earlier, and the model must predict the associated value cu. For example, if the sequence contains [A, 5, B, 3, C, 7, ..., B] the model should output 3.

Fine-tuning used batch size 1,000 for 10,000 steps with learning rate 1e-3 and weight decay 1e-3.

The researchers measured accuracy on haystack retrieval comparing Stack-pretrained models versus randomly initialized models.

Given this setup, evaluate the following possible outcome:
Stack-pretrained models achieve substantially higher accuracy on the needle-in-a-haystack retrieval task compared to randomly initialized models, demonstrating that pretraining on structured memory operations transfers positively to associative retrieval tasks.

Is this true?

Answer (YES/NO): YES